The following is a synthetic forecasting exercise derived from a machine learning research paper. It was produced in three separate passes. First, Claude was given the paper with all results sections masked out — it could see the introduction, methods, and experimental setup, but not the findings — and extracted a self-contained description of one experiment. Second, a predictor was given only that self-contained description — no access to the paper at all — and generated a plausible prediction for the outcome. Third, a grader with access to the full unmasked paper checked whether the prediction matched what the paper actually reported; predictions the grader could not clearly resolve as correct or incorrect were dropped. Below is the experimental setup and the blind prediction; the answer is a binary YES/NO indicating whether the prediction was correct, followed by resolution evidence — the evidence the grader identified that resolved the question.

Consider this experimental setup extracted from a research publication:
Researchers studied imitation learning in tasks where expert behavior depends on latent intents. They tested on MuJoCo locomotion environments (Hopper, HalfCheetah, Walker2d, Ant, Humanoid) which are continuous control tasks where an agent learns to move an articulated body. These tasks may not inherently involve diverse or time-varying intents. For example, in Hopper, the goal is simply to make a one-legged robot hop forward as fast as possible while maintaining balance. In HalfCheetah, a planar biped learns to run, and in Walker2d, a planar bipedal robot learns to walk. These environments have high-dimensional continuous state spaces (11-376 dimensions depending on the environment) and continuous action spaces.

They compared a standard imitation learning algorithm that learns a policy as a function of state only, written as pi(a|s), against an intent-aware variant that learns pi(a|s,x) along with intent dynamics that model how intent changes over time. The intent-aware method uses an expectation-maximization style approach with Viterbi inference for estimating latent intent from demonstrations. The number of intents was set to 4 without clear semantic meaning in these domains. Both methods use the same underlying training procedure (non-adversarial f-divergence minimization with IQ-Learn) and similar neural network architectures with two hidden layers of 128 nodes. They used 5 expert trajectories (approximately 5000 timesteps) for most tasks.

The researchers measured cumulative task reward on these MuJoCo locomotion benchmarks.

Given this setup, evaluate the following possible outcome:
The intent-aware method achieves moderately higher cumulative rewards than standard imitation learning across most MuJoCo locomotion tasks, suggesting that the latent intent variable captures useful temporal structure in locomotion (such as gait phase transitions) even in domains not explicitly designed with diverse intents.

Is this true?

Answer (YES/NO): NO